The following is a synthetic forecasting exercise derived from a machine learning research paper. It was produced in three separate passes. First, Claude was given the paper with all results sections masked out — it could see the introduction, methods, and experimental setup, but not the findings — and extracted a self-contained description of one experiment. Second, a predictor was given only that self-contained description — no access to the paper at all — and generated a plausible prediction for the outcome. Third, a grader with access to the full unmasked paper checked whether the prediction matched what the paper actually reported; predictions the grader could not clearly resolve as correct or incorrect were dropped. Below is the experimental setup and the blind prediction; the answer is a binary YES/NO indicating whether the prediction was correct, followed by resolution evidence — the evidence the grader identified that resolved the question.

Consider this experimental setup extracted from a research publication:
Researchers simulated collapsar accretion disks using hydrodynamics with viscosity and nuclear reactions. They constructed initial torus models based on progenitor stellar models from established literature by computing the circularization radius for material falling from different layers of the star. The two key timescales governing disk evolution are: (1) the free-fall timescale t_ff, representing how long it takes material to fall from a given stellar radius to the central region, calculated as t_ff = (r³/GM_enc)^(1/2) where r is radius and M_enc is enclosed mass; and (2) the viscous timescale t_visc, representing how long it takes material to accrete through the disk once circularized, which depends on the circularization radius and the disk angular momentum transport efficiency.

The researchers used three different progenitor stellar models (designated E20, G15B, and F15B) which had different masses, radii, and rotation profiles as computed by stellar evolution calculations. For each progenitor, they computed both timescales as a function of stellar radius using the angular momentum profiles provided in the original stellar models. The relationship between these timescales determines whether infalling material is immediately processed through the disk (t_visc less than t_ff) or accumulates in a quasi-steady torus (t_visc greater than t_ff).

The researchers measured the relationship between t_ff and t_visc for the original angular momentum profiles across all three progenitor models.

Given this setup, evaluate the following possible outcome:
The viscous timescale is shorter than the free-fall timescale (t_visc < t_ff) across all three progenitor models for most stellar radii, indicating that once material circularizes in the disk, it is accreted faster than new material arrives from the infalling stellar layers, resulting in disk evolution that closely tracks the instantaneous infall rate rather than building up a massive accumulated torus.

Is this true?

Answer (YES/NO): YES